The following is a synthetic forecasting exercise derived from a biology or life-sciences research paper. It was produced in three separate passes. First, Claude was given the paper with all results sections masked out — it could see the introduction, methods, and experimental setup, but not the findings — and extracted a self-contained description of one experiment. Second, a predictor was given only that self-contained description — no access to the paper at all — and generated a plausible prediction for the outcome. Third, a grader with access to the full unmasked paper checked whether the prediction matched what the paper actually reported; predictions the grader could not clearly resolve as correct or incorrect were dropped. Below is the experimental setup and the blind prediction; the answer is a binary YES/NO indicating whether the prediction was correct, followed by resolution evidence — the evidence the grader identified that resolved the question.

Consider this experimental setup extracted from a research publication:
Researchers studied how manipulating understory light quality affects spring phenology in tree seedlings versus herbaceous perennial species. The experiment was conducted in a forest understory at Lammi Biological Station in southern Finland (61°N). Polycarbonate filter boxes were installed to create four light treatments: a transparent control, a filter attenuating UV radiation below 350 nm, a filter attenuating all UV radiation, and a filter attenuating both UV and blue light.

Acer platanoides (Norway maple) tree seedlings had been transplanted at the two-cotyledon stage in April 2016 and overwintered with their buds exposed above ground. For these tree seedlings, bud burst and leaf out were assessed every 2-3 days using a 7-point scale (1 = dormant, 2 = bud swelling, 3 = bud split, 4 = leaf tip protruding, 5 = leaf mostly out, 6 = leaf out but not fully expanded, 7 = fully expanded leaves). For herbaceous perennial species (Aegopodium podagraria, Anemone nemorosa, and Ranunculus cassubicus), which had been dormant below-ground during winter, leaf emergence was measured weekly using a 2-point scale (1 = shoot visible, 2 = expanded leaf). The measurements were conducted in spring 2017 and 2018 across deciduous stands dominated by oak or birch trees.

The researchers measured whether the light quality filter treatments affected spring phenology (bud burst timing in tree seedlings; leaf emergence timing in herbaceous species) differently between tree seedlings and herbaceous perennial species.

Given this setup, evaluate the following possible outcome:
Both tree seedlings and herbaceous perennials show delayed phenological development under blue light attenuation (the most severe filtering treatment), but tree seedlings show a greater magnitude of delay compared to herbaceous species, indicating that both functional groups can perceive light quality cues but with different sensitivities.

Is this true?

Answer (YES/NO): NO